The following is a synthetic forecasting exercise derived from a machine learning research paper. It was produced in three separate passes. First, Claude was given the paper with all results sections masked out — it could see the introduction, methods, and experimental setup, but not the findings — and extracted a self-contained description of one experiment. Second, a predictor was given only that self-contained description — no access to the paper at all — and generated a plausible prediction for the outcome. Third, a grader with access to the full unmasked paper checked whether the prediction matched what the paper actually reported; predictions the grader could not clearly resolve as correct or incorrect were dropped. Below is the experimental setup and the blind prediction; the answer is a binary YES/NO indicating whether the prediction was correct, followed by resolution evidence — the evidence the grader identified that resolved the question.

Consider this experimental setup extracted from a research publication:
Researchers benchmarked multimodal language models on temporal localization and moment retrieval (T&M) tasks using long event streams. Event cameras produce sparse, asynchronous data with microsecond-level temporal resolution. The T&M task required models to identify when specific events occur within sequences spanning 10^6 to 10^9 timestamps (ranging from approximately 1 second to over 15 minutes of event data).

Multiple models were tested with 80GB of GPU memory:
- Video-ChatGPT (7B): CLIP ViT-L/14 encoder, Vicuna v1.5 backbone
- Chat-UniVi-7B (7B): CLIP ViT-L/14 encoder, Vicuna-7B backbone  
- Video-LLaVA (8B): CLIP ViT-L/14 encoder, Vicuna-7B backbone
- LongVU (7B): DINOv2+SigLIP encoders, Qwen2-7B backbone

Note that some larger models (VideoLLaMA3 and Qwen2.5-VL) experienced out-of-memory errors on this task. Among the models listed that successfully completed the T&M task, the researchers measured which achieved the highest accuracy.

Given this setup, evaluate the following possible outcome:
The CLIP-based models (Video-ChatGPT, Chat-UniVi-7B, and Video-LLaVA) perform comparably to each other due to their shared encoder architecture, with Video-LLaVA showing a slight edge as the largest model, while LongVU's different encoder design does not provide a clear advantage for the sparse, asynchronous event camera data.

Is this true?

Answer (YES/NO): NO